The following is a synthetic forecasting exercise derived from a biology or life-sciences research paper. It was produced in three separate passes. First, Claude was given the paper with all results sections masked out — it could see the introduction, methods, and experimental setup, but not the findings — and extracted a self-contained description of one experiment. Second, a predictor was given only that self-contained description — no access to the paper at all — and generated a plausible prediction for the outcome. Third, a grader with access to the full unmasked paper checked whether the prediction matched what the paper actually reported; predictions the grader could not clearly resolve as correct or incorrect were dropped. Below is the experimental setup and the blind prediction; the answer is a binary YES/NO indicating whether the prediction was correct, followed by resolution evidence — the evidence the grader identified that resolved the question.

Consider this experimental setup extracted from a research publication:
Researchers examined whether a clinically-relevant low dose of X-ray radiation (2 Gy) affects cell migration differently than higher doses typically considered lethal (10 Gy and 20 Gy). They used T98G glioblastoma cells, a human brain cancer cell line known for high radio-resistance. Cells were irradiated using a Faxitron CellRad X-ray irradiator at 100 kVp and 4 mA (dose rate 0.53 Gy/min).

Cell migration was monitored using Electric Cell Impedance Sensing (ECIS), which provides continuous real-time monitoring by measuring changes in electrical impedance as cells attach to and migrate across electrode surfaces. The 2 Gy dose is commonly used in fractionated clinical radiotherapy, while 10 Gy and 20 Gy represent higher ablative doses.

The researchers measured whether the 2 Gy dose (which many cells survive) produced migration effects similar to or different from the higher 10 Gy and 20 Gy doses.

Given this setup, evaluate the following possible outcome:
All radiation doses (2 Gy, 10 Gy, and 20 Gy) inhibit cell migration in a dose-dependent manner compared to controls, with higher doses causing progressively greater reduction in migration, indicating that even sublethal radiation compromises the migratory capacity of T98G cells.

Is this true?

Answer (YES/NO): NO